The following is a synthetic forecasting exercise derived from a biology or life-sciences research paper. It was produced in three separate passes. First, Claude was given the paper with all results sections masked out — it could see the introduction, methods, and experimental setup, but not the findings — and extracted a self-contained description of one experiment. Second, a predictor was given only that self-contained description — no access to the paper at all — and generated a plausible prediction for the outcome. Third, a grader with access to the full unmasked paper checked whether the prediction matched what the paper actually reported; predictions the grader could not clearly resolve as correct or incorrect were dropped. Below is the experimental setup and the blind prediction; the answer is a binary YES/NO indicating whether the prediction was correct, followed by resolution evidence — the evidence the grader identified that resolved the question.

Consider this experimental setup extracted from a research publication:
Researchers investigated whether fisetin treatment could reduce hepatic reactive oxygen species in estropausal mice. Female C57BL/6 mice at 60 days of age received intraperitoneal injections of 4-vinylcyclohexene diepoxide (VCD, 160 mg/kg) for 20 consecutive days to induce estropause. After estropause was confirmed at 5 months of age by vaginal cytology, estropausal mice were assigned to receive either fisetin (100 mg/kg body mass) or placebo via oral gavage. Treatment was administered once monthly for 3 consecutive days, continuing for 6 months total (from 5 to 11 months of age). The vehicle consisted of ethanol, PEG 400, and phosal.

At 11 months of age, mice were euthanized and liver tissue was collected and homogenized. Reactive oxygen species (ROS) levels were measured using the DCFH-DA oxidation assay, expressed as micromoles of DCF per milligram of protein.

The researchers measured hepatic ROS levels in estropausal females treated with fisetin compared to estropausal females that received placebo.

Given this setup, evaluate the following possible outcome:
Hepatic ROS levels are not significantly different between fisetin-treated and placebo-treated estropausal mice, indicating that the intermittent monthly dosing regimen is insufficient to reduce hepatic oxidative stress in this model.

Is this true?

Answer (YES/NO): NO